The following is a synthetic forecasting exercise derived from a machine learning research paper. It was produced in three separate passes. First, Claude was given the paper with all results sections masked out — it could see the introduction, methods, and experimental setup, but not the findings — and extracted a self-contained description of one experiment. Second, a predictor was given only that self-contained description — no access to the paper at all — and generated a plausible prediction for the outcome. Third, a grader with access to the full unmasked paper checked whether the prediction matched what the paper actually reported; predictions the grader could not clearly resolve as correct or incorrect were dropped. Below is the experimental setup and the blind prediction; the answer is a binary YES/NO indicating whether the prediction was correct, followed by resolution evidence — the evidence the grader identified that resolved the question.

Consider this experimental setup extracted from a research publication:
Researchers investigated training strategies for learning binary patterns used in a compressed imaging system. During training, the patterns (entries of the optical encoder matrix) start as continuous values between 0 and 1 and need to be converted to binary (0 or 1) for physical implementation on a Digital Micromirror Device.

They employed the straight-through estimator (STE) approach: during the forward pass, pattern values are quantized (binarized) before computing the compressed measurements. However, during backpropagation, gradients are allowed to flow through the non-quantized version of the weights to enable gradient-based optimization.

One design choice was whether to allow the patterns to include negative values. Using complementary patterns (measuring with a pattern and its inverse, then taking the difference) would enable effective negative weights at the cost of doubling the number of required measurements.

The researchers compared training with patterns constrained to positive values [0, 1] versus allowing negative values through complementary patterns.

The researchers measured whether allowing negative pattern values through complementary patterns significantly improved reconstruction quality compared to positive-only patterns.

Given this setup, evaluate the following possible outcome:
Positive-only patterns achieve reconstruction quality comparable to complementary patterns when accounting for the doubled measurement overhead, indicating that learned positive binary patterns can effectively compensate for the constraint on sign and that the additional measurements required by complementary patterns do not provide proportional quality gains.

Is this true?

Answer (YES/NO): YES